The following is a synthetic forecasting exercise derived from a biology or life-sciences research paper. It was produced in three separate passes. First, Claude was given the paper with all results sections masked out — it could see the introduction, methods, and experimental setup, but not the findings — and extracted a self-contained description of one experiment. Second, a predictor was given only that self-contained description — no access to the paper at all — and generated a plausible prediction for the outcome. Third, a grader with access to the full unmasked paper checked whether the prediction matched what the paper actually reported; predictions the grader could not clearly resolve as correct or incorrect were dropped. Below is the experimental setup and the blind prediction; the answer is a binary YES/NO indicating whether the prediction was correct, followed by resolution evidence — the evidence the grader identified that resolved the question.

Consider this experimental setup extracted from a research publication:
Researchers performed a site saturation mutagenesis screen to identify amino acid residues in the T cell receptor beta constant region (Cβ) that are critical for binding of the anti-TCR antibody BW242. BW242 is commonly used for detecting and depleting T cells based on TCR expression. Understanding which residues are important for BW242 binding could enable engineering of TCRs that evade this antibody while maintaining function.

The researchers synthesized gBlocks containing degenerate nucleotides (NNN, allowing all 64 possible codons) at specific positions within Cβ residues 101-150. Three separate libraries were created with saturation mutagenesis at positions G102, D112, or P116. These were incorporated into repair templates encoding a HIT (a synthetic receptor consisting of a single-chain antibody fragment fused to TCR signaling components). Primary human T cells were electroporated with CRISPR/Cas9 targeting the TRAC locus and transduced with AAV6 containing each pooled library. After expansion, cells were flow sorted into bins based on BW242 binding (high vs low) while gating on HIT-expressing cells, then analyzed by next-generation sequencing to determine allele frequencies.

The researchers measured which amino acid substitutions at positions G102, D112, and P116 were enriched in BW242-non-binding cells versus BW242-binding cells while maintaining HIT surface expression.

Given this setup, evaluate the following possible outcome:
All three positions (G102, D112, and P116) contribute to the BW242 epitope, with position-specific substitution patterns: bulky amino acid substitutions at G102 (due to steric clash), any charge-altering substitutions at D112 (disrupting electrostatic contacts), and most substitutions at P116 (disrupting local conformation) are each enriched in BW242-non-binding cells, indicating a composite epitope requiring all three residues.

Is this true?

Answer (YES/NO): NO